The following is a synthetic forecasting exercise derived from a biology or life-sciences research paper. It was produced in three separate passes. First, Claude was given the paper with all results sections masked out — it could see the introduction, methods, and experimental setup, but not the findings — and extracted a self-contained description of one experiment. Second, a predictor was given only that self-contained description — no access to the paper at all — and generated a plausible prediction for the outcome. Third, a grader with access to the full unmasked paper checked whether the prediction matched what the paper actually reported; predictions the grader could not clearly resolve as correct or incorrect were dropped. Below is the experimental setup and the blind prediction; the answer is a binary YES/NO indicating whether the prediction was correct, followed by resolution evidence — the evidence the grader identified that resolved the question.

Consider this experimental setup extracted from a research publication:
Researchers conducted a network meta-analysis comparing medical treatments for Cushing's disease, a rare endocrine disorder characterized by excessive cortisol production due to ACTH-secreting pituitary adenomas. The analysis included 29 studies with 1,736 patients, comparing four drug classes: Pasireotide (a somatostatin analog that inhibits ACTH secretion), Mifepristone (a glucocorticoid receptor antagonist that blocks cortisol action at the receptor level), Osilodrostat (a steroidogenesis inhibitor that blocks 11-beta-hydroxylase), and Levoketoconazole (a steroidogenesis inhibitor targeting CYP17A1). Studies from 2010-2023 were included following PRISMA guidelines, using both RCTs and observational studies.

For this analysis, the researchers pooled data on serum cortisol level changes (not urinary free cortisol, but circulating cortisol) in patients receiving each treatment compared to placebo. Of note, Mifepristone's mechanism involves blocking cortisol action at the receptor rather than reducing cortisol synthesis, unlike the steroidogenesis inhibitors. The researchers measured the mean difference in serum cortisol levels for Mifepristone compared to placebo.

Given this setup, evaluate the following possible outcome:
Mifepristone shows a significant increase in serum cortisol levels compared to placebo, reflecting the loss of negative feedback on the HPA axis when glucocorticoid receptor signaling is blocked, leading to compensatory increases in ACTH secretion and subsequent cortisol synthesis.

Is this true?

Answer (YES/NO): NO